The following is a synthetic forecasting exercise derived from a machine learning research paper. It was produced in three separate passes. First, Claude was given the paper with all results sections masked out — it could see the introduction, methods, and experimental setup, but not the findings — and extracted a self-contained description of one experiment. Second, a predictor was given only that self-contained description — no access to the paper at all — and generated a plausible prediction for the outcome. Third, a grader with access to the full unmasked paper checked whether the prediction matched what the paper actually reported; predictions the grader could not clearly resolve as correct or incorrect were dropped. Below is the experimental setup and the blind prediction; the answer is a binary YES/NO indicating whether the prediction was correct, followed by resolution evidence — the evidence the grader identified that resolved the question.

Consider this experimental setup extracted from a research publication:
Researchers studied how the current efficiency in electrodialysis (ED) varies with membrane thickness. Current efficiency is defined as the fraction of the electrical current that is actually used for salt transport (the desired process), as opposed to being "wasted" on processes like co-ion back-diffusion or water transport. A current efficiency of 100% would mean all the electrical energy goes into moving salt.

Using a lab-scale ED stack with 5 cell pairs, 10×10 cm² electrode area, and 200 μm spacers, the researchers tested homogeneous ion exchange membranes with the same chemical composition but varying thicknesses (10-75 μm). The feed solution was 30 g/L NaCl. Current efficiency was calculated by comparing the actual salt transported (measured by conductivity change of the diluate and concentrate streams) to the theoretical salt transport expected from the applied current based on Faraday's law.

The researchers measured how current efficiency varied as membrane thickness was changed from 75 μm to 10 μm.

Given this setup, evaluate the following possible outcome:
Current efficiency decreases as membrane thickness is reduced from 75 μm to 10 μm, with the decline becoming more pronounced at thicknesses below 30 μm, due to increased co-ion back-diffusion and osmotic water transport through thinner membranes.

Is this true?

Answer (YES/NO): YES